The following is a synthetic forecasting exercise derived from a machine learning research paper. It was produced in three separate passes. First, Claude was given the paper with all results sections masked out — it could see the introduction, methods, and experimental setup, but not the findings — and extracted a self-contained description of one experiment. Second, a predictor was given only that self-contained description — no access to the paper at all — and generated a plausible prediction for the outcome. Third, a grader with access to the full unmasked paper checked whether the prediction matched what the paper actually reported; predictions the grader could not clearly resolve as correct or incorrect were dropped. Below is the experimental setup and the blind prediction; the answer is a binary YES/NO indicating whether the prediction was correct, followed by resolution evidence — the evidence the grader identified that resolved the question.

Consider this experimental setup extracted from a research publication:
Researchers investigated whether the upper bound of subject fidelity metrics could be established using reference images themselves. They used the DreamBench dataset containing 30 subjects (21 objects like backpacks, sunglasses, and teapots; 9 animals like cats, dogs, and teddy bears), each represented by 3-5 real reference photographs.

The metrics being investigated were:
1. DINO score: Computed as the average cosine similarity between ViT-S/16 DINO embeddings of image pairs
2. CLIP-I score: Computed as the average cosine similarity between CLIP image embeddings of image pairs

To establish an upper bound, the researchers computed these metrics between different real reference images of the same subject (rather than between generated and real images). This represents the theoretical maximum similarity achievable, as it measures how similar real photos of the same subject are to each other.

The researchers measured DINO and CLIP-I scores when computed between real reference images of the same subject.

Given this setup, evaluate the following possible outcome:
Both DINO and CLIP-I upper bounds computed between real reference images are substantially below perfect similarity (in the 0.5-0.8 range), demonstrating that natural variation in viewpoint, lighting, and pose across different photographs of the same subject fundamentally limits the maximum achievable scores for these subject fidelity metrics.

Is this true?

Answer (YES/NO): NO